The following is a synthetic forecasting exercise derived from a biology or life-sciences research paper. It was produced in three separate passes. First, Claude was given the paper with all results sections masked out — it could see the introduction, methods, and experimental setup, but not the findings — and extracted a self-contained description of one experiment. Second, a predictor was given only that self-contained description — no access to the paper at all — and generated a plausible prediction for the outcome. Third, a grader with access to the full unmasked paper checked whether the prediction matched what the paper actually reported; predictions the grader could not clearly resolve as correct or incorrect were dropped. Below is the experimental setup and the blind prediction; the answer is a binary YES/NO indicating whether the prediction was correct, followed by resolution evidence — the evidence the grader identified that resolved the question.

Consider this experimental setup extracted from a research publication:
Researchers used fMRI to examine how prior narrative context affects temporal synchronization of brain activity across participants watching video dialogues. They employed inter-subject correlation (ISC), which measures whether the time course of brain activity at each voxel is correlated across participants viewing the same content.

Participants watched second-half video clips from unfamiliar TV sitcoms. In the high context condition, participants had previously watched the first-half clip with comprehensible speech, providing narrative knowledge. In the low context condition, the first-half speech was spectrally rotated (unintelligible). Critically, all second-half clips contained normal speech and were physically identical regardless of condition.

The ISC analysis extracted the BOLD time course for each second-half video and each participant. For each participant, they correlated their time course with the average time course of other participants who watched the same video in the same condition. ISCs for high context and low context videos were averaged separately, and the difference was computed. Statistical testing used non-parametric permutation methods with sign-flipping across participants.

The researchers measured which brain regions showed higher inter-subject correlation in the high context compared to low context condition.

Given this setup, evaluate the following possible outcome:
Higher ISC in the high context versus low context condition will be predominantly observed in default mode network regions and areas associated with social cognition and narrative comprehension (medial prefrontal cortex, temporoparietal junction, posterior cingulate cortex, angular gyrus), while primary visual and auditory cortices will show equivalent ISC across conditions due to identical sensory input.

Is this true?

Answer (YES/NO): NO